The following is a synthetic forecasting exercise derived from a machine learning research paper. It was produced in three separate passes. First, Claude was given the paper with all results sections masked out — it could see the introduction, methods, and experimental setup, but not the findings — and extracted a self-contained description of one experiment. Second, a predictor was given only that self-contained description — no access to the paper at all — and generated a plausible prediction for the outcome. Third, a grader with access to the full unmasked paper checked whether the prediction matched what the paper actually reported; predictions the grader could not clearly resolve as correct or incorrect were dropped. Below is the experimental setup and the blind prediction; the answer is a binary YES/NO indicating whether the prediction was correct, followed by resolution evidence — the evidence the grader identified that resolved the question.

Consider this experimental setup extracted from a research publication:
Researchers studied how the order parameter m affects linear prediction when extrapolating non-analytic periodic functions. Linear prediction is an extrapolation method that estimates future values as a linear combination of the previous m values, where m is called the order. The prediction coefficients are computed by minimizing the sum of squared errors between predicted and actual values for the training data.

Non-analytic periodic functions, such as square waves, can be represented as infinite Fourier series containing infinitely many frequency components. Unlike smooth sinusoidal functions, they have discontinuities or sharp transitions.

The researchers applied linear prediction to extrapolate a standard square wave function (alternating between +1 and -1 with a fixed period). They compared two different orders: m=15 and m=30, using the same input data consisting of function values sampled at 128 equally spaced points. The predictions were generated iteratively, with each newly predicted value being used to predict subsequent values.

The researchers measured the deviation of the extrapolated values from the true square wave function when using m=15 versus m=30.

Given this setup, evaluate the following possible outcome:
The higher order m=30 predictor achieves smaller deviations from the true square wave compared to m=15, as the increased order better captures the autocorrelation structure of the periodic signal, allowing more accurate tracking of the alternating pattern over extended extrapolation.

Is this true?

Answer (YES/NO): YES